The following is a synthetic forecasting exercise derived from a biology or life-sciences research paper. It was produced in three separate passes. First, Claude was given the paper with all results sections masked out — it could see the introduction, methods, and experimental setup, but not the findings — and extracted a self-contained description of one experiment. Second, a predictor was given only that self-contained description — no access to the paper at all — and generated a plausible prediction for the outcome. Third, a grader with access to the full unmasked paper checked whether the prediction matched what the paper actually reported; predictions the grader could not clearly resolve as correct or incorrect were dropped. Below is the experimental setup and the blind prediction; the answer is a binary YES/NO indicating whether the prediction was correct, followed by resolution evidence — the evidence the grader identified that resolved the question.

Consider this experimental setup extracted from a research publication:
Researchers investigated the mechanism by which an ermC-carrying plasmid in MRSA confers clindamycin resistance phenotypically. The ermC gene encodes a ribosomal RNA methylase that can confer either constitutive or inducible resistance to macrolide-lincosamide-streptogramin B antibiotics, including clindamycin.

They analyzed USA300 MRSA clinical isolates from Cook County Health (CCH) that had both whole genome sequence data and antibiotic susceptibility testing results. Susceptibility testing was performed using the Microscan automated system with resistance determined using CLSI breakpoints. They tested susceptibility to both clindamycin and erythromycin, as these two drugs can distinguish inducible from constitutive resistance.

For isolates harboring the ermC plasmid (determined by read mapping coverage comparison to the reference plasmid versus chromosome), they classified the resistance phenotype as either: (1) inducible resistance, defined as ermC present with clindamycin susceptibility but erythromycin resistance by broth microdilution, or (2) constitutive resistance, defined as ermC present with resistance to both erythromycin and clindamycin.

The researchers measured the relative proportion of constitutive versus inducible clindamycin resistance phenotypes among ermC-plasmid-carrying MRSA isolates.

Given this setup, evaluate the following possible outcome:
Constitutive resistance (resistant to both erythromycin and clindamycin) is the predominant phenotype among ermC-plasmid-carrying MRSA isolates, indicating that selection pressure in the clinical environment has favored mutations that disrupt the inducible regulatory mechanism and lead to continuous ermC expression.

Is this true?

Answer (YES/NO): YES